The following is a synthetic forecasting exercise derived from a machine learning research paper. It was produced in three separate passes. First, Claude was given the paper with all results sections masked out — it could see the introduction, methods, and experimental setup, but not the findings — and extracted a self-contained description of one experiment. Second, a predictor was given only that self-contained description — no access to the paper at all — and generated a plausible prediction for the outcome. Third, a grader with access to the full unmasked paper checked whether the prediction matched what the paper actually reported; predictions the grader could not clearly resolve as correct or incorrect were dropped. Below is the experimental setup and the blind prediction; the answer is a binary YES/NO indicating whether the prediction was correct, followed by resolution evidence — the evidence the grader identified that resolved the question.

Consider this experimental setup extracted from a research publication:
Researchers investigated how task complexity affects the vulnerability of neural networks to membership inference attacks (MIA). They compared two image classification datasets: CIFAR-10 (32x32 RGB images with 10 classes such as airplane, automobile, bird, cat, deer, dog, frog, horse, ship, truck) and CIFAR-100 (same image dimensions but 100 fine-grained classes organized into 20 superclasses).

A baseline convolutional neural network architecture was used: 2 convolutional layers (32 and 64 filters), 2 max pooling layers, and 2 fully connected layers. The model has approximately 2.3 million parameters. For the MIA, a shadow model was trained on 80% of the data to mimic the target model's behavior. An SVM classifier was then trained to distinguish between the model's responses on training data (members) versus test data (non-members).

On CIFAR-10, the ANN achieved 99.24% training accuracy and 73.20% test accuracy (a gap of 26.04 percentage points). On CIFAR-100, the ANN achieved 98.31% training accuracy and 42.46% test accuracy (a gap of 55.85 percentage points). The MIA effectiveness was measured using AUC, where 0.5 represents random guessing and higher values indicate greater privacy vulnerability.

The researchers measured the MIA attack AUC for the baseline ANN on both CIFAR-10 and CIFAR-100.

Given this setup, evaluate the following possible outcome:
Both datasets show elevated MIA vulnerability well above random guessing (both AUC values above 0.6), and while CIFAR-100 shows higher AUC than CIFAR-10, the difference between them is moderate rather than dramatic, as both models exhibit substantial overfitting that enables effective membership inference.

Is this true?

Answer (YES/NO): YES